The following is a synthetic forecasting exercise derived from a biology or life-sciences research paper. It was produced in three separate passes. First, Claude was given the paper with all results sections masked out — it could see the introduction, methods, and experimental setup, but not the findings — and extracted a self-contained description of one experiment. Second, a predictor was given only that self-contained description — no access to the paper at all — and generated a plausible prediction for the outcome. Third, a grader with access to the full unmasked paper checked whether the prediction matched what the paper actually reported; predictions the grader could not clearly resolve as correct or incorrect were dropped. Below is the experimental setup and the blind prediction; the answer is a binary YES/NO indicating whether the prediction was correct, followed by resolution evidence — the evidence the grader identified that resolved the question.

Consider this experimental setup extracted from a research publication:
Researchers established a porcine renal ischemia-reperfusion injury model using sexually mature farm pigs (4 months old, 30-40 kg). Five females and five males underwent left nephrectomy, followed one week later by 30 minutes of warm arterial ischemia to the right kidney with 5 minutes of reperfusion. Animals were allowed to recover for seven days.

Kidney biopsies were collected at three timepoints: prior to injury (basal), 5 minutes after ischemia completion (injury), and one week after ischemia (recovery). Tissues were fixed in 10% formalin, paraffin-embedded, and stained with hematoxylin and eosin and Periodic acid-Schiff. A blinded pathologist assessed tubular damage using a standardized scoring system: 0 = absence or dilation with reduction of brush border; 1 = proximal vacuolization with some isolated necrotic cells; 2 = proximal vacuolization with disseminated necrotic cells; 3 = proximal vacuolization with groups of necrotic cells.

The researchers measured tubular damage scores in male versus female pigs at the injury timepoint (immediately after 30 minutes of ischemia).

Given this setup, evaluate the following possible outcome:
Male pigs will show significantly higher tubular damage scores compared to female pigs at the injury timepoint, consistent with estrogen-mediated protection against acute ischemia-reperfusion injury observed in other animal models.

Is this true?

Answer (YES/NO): YES